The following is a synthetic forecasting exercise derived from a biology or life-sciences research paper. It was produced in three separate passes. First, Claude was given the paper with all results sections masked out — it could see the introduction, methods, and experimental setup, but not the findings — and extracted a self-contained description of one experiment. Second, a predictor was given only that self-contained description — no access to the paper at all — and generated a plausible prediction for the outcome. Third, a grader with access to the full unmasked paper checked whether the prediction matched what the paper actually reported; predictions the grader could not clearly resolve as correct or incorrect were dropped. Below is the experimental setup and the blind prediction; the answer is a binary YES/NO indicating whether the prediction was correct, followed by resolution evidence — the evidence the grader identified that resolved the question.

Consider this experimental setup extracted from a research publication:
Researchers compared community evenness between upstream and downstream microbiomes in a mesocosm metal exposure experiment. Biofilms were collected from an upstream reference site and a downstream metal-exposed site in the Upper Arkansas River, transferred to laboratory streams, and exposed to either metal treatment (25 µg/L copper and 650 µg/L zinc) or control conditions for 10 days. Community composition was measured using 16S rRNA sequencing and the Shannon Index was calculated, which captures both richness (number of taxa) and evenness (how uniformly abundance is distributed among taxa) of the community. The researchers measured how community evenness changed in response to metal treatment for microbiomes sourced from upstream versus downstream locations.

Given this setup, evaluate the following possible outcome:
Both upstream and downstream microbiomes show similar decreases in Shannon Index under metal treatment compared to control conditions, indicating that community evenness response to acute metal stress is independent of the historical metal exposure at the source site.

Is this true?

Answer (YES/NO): NO